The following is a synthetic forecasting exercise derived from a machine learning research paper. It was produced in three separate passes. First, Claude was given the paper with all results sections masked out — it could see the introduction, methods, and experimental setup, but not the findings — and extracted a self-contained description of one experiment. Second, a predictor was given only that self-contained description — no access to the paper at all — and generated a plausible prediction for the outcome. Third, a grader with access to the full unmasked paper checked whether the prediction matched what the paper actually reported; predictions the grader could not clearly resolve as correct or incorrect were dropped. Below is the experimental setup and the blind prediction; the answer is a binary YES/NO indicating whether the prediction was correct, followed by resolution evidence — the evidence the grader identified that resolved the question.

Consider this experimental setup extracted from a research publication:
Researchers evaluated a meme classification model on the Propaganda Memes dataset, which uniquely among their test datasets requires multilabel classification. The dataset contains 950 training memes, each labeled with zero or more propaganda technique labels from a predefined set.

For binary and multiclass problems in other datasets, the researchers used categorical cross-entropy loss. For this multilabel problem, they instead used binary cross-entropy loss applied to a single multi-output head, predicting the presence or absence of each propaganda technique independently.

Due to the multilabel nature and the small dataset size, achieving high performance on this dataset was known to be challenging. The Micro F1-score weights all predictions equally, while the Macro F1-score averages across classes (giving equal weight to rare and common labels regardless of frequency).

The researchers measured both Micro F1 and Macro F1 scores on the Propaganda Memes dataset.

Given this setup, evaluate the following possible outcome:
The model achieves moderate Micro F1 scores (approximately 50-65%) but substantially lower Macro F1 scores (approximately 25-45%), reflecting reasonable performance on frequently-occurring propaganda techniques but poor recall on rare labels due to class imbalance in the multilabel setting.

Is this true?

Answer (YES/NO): NO